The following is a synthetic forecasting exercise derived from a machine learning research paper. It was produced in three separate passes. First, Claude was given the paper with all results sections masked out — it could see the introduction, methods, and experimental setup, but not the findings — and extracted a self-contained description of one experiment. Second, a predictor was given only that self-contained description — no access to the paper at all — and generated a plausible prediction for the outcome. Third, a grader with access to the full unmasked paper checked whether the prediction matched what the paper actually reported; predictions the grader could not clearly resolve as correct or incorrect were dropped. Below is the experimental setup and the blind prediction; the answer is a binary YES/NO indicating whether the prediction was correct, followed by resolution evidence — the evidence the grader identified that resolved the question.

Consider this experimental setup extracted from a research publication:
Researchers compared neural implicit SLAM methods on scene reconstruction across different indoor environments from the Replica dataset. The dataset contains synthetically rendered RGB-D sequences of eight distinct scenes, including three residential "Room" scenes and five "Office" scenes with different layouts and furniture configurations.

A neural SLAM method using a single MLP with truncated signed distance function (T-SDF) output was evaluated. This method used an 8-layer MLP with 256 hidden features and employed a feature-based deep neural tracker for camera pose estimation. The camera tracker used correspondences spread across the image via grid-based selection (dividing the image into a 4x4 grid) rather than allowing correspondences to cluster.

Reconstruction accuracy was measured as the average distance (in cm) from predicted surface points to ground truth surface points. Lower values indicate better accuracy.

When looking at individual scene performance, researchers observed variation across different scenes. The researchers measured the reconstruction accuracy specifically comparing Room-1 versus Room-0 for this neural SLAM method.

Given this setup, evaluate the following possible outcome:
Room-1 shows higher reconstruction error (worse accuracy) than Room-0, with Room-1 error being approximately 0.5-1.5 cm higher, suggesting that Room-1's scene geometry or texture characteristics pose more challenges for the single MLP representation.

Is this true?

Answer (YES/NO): NO